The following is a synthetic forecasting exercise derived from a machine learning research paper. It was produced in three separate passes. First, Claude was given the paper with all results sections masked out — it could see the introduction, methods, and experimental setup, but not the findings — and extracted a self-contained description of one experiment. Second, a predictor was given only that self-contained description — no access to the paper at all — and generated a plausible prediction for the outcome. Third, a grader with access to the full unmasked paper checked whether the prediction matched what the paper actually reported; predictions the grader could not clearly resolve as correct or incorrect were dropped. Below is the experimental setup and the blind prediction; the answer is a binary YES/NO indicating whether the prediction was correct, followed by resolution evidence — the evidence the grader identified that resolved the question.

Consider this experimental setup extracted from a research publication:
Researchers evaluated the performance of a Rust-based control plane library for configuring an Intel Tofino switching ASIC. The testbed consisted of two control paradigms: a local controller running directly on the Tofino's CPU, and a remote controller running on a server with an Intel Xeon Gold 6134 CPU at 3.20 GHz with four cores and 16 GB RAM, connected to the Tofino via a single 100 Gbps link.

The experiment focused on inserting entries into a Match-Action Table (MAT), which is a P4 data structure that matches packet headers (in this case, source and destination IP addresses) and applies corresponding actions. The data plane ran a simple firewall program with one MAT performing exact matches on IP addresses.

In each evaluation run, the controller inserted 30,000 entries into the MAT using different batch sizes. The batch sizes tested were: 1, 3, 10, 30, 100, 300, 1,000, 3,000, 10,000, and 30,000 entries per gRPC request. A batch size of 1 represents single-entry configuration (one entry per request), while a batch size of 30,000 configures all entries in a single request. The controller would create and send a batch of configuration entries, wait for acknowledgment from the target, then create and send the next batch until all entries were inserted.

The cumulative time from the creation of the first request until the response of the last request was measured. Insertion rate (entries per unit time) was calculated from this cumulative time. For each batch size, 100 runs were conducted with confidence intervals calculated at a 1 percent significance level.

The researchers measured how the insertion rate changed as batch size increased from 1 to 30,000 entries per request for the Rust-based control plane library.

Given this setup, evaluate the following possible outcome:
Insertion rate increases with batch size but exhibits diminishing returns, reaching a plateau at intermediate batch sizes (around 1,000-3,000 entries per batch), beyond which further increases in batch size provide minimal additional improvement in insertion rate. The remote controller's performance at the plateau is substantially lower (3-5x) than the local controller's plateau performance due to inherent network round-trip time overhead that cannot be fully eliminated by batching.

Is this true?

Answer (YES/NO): NO